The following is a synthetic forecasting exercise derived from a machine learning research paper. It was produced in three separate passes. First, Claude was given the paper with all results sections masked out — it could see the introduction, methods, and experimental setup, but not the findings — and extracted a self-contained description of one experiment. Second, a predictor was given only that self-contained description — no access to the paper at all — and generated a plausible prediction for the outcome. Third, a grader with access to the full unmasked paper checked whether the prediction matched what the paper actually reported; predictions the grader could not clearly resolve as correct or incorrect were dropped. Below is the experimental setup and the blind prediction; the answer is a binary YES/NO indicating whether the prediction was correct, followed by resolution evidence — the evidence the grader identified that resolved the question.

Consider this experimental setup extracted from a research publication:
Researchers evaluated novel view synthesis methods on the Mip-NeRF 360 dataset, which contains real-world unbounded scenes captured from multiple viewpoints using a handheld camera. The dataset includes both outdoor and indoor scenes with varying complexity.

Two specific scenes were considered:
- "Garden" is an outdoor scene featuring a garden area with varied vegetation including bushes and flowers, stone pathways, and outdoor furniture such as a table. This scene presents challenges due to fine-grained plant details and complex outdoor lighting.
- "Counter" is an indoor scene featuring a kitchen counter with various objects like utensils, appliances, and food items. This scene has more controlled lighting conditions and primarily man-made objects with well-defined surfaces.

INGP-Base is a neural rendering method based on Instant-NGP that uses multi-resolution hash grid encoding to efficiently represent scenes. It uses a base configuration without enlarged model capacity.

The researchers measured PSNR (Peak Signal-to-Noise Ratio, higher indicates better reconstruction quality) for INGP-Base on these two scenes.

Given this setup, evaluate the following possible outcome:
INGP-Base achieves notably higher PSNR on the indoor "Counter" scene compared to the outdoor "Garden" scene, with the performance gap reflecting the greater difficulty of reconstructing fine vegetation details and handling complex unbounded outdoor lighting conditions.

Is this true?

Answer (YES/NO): YES